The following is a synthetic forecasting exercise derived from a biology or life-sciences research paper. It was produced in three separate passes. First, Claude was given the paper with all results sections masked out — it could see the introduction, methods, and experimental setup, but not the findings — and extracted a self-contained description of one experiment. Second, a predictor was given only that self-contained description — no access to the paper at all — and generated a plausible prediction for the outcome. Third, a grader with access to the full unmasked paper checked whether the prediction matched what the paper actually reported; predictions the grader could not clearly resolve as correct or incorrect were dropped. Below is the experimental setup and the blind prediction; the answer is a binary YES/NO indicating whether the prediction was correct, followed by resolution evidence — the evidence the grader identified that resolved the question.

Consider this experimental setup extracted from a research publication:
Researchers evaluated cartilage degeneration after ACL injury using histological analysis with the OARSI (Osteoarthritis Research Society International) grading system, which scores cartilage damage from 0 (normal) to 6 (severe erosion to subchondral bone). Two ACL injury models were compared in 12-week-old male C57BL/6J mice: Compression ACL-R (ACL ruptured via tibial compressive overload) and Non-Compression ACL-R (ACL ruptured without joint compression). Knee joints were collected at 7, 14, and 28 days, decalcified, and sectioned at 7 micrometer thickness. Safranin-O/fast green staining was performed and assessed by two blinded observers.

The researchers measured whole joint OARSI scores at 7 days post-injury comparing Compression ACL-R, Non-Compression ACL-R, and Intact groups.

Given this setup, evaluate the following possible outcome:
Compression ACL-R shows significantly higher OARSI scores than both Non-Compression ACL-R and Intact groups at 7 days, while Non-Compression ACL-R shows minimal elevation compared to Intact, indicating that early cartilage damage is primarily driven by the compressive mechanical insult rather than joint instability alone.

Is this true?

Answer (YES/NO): NO